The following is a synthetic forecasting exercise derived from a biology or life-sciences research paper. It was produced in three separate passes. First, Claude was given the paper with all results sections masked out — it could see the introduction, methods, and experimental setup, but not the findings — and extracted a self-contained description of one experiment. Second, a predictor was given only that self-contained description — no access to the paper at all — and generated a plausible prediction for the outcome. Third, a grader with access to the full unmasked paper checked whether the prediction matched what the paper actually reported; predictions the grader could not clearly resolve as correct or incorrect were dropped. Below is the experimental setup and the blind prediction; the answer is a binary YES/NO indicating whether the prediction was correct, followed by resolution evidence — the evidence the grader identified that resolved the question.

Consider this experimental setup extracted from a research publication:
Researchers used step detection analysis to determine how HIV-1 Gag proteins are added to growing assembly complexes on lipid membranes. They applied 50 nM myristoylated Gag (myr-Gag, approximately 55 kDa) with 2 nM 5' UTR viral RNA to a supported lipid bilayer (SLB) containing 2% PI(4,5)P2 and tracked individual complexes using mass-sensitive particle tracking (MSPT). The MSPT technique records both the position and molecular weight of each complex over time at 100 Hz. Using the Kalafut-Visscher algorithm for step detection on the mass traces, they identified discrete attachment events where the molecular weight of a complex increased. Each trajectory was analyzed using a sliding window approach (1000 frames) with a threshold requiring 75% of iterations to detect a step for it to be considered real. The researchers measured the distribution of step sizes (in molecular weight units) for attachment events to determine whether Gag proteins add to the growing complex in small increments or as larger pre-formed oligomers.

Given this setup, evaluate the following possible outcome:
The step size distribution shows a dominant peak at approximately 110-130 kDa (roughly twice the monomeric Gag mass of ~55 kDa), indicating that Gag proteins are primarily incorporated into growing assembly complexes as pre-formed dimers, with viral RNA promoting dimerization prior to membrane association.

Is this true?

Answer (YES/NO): NO